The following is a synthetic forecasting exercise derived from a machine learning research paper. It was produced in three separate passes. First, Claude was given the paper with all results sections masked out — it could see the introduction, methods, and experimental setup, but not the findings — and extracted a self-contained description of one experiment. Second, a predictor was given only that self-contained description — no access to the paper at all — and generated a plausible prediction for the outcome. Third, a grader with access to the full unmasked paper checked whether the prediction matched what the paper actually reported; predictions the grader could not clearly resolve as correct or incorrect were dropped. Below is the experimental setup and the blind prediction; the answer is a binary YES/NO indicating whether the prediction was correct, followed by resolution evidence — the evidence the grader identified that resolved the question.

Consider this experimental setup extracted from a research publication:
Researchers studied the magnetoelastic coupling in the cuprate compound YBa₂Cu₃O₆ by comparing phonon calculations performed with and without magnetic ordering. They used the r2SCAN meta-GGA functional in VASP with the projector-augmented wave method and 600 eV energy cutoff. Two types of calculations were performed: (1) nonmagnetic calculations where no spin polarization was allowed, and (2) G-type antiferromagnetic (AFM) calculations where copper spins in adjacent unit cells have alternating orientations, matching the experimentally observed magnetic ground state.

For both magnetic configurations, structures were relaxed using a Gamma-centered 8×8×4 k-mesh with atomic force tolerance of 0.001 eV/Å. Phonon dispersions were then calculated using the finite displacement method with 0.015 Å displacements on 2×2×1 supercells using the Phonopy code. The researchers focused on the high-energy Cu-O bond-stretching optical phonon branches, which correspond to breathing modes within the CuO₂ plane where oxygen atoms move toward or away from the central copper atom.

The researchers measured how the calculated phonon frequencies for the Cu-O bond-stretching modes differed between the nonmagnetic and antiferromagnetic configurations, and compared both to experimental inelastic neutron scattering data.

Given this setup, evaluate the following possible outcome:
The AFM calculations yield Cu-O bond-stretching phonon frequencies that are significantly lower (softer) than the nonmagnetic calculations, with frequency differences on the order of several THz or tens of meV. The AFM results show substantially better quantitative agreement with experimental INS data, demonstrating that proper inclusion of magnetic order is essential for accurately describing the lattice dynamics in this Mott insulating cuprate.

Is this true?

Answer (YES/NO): NO